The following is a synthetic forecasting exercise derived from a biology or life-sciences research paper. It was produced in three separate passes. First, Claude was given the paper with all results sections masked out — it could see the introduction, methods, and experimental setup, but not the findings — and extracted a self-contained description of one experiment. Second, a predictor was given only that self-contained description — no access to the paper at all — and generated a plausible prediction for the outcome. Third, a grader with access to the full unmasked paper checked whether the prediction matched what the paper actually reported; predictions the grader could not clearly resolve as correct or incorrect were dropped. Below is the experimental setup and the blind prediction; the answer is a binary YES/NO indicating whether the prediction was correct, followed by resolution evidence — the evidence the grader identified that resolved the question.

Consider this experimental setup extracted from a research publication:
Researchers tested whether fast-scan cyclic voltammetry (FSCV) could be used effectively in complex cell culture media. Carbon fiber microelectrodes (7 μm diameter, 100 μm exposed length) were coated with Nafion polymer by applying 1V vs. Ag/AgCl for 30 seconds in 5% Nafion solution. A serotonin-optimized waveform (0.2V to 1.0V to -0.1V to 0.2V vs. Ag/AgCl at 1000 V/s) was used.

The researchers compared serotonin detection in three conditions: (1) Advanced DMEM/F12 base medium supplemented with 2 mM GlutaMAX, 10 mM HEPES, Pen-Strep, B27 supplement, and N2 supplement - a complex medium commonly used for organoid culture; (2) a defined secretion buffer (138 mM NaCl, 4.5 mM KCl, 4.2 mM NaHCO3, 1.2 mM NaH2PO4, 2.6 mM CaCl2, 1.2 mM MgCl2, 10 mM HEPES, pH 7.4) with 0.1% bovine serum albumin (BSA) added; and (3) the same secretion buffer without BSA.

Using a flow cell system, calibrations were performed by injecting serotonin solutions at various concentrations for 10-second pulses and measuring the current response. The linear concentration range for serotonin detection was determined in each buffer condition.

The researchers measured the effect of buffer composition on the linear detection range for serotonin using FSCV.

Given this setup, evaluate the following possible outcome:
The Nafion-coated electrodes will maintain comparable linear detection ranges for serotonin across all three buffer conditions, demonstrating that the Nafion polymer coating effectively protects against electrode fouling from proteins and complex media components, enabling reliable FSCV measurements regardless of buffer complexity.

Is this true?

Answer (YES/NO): NO